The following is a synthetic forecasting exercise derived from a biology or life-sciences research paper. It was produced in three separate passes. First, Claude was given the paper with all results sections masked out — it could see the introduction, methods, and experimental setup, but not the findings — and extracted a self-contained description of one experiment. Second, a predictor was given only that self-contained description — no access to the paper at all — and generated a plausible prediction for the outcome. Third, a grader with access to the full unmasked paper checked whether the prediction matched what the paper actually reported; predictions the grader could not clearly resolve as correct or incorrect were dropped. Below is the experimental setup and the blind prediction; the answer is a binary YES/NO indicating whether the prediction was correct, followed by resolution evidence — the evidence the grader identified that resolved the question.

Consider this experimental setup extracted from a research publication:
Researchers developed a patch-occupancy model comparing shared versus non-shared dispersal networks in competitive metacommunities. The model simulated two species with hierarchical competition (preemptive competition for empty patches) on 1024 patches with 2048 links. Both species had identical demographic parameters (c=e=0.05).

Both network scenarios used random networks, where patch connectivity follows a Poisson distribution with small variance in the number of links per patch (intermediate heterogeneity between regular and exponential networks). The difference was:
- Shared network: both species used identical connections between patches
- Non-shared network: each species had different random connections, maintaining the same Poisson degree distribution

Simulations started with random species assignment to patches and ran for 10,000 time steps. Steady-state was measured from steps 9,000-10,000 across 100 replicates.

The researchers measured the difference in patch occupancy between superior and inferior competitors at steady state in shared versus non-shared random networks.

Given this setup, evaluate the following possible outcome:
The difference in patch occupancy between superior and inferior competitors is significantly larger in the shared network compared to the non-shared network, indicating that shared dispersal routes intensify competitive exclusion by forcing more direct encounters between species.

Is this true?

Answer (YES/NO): YES